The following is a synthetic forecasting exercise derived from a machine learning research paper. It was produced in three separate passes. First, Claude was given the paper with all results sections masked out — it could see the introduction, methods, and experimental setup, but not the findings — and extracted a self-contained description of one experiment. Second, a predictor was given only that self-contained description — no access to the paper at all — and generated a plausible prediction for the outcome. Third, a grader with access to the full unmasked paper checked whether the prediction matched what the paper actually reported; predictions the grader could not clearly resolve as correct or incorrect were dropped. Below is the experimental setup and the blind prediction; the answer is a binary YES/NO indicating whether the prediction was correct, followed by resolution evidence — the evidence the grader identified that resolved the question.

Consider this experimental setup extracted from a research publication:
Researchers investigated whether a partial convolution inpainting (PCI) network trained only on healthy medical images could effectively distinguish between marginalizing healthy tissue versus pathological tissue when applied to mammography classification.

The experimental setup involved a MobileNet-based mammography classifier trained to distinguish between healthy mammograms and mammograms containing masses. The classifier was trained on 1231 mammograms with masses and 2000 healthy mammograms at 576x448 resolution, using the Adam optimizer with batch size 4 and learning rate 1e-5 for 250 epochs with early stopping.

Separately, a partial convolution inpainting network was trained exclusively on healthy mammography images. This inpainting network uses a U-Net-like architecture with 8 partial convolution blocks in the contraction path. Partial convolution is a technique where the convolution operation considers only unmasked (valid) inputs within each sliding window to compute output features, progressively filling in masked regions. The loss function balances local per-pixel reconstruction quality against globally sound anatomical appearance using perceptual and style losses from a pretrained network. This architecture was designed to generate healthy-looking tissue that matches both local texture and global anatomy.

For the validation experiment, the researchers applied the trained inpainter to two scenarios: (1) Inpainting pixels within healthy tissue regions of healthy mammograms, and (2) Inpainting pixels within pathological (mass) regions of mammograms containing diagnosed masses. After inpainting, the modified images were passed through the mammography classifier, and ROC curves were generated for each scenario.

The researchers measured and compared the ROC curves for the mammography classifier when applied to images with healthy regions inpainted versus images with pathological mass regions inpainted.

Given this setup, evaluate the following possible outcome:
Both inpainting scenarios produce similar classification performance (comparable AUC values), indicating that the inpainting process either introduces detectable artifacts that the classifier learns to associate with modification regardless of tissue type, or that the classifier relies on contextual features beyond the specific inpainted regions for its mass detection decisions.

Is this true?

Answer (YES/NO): NO